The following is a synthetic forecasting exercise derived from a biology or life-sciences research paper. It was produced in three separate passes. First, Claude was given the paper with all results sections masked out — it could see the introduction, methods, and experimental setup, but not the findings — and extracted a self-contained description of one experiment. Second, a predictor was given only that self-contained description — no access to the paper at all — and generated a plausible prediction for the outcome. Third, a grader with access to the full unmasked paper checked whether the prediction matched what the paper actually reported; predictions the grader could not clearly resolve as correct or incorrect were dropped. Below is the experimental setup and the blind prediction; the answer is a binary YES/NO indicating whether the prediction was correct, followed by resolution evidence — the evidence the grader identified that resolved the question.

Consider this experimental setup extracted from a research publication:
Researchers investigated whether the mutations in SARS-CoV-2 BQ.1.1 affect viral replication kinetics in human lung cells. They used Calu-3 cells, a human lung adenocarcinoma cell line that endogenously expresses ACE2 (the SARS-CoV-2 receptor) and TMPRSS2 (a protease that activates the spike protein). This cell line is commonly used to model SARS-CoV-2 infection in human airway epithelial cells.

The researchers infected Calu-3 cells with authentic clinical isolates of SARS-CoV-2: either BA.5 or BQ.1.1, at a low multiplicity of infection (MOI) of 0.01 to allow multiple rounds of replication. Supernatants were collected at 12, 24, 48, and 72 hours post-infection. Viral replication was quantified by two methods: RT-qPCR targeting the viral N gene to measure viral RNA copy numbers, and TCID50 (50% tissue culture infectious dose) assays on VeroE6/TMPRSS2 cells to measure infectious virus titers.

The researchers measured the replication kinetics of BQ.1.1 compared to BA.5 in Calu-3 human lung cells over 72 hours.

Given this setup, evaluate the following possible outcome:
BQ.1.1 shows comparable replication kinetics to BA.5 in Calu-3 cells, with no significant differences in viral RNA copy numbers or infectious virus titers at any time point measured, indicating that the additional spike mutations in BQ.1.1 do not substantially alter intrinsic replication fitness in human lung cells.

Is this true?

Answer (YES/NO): YES